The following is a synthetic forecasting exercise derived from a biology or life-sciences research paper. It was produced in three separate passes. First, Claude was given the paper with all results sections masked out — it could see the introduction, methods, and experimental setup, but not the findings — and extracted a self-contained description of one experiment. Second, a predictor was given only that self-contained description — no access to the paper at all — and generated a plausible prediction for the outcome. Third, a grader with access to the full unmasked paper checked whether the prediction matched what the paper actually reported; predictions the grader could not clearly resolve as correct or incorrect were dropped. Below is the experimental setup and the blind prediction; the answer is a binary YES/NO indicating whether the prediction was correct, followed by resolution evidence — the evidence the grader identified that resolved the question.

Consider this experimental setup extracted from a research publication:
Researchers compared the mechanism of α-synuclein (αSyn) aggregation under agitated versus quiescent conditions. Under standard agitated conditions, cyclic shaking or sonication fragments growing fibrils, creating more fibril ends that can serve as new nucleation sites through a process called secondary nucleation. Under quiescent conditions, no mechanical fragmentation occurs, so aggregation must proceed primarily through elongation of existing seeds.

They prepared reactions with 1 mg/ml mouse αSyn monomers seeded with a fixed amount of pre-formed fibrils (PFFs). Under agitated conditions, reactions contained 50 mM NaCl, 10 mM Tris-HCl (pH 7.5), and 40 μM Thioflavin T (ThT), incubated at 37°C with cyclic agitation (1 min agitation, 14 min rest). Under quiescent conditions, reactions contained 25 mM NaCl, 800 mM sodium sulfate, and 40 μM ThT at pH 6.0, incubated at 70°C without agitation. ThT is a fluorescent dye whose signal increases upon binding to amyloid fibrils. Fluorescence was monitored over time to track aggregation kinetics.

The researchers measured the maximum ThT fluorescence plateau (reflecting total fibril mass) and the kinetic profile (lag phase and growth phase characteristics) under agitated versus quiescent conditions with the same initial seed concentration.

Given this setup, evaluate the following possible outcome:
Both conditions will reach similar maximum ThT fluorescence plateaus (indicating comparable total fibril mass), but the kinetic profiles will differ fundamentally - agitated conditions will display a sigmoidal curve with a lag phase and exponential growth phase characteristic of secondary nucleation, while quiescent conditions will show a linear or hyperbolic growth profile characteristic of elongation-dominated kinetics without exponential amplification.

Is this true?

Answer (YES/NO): NO